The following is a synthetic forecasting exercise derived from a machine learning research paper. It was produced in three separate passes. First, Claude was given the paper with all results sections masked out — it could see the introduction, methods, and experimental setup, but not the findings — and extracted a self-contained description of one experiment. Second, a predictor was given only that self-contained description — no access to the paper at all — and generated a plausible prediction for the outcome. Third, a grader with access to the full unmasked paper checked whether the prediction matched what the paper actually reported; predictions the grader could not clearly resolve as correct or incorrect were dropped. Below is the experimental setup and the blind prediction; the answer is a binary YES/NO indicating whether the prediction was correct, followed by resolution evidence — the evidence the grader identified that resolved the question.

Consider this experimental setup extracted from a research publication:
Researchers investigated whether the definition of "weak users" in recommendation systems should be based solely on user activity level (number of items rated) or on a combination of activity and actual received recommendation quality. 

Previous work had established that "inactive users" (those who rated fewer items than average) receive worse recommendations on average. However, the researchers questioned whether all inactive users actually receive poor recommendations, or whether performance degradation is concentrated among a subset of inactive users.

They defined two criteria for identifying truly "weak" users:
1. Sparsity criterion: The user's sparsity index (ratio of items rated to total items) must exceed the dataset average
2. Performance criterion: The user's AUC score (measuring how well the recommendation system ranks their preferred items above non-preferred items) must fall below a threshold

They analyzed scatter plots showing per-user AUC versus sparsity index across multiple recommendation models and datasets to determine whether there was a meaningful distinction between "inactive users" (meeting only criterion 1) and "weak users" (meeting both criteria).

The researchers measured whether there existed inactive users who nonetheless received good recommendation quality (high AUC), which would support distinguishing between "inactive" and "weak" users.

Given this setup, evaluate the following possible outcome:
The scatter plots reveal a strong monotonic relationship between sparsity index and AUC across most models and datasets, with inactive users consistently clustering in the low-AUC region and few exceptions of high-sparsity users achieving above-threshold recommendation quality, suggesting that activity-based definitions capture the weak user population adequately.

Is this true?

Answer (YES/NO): NO